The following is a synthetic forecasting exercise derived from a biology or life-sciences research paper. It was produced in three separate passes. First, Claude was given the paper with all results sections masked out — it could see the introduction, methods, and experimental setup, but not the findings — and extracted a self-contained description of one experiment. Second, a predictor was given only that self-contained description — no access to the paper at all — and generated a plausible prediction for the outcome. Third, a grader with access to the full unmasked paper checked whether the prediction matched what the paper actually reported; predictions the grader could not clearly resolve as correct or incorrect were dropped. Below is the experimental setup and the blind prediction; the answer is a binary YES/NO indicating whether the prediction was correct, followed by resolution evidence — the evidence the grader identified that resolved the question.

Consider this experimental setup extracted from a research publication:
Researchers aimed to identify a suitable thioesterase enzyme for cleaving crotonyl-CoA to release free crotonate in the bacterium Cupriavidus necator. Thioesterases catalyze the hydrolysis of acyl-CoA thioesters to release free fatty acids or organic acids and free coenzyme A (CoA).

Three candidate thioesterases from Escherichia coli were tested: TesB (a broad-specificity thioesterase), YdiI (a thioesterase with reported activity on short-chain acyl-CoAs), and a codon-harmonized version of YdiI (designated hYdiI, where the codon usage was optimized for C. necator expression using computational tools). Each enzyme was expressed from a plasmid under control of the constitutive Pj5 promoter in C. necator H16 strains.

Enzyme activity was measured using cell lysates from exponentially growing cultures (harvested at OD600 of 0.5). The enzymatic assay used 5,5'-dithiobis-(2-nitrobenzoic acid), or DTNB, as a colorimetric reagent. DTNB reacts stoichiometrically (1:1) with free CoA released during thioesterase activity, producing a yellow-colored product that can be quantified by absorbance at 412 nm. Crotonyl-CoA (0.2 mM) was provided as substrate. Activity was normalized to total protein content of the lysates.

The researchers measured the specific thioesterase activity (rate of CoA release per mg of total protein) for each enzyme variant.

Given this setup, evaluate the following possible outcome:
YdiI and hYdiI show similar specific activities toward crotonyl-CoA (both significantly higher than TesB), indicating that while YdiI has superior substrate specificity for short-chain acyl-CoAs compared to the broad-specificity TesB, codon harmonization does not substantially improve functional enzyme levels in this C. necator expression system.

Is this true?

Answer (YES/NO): NO